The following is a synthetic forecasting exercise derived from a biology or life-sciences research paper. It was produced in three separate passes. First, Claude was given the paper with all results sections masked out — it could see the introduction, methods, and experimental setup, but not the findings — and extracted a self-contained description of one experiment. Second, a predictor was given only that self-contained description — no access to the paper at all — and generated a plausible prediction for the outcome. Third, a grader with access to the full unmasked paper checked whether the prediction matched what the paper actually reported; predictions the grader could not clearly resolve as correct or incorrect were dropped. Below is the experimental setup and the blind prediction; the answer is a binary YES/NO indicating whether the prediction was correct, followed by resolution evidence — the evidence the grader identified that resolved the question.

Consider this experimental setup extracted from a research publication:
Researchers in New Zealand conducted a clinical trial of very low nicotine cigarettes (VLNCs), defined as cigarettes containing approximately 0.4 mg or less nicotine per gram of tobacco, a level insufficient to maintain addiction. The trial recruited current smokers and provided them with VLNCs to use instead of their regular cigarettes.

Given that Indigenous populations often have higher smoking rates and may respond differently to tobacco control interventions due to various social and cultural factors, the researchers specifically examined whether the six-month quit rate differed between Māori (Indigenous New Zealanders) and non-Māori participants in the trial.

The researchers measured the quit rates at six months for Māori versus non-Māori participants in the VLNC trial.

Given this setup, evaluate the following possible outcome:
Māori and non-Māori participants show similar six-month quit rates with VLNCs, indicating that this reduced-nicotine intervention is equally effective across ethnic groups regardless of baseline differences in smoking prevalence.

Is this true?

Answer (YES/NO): YES